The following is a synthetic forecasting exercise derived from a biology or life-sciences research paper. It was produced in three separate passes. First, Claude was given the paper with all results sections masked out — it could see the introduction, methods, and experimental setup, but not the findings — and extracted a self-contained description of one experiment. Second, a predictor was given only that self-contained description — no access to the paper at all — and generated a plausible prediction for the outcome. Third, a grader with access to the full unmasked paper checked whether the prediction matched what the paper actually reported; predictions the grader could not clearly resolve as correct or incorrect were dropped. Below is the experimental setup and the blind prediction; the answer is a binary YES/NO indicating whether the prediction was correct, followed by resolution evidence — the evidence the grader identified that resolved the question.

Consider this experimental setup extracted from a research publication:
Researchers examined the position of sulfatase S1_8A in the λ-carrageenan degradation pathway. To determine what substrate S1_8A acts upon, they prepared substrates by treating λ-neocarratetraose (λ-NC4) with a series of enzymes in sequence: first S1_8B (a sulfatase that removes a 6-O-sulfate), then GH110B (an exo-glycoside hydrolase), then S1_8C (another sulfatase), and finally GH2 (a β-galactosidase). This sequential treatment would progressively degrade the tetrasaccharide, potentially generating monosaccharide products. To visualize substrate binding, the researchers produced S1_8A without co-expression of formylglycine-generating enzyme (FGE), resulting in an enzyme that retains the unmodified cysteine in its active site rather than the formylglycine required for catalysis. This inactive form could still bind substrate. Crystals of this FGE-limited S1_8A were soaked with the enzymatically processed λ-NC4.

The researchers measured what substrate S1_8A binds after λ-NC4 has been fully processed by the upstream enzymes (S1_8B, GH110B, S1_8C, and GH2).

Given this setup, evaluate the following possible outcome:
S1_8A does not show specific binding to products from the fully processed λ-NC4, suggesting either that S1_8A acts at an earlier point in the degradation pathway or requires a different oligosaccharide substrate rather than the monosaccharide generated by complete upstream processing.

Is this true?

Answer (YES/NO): NO